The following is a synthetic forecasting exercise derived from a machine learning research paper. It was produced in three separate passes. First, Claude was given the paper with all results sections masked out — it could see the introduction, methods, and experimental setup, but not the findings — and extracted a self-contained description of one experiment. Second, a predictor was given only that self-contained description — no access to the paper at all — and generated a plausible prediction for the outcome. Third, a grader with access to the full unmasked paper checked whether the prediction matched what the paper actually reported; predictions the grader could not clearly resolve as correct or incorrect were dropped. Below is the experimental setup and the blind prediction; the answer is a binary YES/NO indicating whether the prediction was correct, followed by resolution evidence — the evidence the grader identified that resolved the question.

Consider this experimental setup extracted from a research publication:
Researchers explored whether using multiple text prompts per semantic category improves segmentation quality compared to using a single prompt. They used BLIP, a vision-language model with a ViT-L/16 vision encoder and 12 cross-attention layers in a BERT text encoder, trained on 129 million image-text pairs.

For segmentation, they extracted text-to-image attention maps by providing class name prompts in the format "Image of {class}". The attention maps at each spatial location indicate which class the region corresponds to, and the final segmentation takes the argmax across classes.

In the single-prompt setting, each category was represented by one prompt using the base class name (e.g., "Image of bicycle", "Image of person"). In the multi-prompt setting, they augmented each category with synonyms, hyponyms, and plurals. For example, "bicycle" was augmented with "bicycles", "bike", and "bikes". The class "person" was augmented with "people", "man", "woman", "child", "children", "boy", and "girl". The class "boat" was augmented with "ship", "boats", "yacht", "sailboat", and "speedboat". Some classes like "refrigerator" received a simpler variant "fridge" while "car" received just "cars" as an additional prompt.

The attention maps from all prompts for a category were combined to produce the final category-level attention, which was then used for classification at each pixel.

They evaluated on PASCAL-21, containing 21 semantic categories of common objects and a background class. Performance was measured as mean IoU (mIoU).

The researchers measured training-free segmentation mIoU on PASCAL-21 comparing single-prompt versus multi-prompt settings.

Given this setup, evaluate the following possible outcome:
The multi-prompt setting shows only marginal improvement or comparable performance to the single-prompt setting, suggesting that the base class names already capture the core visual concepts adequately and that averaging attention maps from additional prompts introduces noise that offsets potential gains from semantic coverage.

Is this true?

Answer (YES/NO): NO